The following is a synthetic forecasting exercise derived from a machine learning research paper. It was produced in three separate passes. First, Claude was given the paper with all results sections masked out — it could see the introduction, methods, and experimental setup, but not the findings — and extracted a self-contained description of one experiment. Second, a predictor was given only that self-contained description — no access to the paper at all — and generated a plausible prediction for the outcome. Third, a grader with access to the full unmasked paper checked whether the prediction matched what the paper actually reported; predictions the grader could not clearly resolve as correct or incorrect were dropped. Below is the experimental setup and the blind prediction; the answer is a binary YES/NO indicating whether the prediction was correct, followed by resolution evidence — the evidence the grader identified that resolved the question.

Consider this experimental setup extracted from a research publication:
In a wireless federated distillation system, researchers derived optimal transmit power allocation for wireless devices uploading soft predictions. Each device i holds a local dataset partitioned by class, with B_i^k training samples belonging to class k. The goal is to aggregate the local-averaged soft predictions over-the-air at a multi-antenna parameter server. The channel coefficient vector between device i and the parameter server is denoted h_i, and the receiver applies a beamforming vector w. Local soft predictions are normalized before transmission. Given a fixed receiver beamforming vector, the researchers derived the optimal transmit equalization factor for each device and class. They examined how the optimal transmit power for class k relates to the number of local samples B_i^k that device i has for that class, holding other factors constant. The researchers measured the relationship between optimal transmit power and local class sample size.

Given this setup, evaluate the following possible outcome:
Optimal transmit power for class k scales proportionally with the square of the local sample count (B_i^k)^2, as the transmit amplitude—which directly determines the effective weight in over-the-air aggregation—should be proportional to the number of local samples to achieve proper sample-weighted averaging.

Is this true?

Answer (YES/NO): YES